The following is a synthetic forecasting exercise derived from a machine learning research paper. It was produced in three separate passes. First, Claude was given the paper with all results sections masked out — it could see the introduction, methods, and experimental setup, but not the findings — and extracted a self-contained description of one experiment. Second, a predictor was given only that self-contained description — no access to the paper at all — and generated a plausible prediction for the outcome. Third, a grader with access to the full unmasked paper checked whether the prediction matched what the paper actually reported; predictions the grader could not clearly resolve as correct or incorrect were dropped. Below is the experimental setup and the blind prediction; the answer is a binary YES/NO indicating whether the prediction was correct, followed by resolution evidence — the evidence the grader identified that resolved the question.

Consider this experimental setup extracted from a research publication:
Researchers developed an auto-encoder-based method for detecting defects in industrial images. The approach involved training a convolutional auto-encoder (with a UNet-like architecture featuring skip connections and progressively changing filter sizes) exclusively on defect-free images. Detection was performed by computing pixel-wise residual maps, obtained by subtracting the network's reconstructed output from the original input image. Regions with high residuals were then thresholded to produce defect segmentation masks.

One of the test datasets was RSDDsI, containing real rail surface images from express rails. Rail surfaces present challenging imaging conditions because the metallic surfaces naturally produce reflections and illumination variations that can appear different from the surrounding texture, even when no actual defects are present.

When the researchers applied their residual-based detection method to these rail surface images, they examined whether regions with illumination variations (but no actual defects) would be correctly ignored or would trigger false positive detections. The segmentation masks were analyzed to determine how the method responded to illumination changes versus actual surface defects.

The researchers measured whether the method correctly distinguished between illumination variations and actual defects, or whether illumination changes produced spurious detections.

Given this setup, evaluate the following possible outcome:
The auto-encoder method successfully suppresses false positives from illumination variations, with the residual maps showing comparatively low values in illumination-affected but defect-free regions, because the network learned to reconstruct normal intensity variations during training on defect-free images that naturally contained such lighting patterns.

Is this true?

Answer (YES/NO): NO